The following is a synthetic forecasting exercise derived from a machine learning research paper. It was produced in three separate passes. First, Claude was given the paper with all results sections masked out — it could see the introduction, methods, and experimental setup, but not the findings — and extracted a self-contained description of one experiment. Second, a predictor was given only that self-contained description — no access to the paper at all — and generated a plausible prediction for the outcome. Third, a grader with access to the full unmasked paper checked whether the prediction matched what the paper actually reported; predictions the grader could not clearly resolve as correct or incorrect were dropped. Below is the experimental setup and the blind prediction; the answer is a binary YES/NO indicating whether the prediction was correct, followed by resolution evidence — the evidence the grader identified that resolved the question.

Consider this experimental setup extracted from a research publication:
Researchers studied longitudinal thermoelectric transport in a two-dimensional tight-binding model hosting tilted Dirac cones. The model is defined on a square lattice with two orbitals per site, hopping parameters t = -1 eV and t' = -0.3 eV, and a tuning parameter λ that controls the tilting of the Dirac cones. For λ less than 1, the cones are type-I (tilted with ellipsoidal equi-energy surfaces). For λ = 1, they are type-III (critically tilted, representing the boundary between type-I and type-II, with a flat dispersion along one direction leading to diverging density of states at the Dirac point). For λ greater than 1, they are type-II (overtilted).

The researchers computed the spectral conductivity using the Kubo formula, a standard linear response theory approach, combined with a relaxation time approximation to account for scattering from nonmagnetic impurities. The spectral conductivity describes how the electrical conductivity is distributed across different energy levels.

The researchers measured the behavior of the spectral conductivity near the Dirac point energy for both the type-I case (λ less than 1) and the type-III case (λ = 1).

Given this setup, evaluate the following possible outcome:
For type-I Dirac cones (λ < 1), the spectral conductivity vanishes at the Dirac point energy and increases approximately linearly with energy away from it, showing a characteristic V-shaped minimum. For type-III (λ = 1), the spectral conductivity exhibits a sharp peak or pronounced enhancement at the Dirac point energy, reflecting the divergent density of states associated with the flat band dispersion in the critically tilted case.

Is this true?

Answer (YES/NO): NO